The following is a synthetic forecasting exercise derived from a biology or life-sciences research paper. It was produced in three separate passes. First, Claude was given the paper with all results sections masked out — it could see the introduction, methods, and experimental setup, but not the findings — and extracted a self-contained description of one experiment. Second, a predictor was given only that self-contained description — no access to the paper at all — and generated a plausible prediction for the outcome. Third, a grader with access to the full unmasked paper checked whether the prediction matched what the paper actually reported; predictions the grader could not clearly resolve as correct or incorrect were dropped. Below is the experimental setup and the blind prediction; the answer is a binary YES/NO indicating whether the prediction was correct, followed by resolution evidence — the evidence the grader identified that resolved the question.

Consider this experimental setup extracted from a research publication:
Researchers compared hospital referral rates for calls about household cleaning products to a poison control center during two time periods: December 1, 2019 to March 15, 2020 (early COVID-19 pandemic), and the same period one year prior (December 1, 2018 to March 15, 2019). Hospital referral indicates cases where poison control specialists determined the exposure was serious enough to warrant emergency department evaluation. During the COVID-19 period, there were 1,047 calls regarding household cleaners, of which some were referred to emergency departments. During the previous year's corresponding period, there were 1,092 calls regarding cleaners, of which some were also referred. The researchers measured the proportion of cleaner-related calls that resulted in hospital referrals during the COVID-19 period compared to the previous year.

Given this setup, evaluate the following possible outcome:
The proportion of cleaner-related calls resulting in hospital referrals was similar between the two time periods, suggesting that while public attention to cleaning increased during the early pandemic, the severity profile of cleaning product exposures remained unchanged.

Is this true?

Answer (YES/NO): NO